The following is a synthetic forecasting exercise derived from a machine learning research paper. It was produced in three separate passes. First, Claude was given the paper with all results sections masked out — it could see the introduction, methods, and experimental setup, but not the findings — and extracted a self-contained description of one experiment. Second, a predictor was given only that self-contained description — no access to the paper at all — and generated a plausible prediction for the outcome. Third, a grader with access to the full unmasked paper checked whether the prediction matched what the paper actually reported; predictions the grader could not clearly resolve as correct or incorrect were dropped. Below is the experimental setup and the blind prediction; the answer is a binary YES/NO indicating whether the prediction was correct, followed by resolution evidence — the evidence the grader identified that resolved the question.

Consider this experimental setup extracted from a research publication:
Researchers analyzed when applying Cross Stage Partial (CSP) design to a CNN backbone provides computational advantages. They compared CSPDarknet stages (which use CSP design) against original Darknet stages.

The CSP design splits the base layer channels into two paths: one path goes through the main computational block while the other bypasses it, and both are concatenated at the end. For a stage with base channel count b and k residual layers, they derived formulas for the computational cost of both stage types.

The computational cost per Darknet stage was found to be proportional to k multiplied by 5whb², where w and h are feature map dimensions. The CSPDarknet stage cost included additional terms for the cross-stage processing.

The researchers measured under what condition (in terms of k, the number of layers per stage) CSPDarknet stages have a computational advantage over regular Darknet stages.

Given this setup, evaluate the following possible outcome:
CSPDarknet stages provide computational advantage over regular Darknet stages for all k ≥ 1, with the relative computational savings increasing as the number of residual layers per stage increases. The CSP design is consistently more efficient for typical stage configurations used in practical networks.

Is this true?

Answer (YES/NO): NO